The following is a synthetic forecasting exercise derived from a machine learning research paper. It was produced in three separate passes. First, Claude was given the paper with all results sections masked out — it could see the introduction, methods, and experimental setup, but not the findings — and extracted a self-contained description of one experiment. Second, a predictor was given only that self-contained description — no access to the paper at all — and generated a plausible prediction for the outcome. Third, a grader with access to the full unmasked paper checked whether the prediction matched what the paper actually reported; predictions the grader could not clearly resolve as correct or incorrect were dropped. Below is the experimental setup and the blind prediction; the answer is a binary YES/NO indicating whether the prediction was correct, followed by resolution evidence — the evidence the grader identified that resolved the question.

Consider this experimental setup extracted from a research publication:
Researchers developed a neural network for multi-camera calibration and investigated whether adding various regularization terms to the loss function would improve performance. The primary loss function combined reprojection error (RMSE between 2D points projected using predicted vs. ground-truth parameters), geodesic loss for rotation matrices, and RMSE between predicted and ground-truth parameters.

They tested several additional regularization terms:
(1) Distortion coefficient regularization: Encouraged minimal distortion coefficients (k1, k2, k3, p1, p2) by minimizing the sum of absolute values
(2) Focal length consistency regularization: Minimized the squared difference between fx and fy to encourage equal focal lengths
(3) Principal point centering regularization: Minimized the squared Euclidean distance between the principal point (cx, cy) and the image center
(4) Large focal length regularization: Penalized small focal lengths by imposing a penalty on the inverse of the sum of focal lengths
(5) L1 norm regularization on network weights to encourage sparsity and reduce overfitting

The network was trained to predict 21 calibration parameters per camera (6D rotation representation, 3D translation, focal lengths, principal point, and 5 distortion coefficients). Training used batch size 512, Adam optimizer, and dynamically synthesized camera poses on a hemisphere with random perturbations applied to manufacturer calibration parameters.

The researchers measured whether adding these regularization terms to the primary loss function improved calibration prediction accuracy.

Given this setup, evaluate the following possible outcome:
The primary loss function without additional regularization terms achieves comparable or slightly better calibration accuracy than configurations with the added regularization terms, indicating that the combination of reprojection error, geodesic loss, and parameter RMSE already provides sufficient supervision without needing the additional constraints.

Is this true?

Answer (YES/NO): YES